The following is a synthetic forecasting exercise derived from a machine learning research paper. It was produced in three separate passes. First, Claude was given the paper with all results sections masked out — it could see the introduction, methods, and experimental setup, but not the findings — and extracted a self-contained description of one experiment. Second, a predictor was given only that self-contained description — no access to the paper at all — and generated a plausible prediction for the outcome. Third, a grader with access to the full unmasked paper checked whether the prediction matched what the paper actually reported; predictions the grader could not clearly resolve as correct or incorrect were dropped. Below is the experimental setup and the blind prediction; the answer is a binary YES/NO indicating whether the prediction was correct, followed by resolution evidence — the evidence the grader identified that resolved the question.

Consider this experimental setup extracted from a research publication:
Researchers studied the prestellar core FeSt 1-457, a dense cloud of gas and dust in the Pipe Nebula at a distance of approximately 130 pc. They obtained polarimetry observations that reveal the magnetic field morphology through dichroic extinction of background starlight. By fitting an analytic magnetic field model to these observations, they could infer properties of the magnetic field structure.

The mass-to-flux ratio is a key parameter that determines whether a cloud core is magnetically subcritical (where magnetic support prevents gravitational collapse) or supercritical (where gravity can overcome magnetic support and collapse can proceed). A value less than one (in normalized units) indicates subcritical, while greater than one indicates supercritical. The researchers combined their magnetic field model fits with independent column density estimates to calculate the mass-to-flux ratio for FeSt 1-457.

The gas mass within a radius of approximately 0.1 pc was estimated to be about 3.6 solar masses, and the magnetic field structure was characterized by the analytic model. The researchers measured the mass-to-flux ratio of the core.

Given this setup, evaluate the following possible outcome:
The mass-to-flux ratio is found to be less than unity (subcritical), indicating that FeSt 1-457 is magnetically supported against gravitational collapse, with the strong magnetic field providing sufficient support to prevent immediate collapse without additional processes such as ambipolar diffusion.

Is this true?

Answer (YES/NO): NO